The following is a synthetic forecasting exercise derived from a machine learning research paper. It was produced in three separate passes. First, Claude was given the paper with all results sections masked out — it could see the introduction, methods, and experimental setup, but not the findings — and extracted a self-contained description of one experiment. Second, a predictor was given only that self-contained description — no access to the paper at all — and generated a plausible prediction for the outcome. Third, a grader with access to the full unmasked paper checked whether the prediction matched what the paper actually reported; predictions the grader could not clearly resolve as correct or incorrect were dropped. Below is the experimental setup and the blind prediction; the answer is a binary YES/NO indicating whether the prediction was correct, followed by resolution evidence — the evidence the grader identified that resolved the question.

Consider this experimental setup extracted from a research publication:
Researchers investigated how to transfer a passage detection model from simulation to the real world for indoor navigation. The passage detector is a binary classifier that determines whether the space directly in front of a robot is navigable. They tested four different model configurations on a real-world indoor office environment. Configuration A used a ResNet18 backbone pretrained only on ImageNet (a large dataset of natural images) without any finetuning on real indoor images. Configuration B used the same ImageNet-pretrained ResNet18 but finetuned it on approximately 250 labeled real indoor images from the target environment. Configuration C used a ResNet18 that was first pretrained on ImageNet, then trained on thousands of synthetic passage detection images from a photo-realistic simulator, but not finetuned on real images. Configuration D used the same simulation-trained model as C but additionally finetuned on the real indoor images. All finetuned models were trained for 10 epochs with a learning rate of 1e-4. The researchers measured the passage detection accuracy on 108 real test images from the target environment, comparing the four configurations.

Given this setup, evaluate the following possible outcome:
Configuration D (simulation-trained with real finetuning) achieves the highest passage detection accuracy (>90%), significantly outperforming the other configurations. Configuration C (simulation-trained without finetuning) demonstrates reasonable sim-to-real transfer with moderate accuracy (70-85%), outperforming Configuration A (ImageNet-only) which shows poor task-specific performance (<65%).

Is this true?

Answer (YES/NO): NO